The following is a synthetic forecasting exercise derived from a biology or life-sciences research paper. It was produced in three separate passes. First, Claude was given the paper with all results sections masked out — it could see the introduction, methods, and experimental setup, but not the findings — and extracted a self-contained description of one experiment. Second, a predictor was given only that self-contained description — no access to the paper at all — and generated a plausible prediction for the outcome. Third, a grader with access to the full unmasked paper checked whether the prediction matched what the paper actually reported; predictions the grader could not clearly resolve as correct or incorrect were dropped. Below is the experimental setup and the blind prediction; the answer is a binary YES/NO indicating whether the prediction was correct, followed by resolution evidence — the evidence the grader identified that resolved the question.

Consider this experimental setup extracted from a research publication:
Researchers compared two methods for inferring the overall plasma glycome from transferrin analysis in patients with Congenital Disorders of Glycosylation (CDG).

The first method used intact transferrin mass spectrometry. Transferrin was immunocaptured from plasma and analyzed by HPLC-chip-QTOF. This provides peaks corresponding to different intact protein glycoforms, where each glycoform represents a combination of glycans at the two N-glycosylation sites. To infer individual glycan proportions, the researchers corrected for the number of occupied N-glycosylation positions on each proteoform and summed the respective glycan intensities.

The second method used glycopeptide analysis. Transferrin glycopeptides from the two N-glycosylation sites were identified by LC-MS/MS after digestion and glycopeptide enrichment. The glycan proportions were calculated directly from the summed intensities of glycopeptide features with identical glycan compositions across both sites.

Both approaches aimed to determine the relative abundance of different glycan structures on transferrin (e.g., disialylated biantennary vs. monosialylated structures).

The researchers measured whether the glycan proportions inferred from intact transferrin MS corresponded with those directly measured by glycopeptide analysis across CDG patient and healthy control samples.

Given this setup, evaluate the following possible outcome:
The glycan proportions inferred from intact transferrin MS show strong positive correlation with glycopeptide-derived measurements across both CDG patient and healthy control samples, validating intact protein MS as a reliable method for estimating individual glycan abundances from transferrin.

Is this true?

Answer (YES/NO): YES